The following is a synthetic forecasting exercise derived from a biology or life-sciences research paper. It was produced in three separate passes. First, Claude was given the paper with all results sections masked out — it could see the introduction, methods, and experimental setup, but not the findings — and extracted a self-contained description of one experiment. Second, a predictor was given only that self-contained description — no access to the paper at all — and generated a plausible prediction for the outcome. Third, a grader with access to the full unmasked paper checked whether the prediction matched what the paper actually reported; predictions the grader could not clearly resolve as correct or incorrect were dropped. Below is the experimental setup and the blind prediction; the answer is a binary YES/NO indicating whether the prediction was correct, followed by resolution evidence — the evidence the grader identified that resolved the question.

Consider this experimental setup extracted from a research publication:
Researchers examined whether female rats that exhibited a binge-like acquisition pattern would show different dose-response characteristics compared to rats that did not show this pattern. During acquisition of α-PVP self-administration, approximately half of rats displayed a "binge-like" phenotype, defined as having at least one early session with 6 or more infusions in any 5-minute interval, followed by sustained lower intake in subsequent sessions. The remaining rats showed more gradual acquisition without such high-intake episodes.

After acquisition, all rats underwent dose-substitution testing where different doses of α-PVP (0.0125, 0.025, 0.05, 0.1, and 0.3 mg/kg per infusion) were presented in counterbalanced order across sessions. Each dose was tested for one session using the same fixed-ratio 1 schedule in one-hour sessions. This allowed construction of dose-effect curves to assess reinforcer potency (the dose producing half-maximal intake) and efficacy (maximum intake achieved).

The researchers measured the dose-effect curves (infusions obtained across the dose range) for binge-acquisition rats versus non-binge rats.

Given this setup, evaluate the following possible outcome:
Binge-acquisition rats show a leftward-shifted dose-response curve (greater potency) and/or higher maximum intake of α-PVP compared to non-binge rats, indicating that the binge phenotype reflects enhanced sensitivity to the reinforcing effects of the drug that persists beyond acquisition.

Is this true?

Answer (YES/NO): NO